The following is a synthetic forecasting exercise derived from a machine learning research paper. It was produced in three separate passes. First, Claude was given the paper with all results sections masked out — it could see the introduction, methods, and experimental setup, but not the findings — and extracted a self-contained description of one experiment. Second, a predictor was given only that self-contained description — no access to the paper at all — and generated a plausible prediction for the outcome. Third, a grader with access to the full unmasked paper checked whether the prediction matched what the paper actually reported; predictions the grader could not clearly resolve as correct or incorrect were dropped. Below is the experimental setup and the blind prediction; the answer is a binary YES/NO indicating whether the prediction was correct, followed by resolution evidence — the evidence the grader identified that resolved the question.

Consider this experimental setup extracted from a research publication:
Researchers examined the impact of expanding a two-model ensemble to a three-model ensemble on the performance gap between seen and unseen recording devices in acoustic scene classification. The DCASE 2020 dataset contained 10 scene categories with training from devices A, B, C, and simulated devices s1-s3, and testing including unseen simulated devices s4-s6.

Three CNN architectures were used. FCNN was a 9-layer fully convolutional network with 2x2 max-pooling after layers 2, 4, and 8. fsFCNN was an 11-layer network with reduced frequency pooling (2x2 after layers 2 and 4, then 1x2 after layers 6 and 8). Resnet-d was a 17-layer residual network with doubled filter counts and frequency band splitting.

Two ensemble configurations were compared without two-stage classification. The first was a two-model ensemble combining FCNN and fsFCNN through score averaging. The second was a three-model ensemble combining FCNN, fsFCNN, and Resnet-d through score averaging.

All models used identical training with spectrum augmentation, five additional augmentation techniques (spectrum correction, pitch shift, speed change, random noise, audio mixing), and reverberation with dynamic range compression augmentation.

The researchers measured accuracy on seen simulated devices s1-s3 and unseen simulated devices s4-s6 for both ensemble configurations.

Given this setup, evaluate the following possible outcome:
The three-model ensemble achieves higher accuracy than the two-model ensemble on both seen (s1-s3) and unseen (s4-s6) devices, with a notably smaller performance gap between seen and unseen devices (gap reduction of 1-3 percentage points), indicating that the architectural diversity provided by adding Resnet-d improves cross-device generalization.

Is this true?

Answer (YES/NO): YES